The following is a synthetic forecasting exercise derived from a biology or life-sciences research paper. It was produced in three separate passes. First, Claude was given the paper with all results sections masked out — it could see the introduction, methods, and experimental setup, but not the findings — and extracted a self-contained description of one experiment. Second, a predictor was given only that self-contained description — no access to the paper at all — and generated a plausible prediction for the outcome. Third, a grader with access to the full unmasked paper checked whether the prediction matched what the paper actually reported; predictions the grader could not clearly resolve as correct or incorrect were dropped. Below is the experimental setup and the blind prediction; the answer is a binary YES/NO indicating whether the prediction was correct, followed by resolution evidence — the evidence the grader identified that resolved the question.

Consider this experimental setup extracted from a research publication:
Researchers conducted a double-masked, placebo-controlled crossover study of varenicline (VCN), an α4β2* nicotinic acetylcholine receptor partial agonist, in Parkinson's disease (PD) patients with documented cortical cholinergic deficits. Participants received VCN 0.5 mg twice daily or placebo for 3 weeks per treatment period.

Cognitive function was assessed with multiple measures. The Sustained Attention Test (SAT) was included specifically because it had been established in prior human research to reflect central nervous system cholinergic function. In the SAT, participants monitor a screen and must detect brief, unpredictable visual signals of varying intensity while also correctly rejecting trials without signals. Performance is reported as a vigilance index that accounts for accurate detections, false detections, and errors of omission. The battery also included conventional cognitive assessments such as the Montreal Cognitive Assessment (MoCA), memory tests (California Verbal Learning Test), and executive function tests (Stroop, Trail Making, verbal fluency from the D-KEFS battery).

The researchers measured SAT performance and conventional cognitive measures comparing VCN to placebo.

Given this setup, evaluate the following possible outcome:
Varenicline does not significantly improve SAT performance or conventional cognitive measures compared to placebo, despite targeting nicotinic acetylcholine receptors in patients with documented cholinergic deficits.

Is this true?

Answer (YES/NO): NO